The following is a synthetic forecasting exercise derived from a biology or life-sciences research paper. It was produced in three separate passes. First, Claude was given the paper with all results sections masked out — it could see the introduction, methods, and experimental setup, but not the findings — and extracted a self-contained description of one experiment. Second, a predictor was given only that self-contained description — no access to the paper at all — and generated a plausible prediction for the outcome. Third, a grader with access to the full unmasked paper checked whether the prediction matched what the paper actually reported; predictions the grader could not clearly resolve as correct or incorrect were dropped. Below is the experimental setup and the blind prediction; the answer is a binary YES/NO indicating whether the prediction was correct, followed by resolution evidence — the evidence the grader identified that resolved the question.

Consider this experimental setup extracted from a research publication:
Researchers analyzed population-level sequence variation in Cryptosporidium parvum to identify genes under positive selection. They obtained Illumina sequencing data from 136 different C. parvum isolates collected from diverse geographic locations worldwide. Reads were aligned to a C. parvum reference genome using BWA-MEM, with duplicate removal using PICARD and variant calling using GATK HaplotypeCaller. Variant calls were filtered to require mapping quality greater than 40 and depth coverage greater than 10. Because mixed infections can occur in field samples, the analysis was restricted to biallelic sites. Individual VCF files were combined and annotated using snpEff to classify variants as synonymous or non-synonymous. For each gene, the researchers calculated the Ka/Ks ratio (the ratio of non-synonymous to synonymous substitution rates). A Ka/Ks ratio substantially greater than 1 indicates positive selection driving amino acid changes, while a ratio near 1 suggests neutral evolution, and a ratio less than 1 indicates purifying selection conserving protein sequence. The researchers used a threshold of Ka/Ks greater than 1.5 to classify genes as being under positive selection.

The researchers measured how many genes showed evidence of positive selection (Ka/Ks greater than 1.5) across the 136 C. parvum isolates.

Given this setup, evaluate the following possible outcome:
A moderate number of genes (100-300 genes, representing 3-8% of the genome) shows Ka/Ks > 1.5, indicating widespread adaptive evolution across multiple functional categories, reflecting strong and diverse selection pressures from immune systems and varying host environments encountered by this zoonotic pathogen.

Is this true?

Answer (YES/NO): YES